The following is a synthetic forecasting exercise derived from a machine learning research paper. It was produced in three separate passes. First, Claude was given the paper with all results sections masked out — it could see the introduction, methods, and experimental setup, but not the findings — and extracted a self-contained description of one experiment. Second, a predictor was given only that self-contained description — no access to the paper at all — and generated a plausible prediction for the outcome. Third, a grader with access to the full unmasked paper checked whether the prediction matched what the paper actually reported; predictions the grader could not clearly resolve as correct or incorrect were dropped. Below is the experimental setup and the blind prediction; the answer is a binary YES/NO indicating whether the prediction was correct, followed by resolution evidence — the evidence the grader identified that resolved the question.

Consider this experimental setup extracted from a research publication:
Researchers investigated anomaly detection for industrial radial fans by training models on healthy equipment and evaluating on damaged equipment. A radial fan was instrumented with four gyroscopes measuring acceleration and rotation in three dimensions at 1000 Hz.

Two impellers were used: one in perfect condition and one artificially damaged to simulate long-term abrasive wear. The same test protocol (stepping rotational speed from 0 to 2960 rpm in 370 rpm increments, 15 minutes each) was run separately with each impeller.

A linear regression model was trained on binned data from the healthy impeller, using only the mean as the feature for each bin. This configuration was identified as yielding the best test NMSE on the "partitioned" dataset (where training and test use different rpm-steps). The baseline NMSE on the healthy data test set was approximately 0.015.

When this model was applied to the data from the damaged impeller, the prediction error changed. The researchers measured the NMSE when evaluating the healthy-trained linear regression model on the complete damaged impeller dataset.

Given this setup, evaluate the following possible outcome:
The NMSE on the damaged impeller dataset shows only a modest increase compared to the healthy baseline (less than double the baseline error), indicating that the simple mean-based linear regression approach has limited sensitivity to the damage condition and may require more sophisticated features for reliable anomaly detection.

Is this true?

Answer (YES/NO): NO